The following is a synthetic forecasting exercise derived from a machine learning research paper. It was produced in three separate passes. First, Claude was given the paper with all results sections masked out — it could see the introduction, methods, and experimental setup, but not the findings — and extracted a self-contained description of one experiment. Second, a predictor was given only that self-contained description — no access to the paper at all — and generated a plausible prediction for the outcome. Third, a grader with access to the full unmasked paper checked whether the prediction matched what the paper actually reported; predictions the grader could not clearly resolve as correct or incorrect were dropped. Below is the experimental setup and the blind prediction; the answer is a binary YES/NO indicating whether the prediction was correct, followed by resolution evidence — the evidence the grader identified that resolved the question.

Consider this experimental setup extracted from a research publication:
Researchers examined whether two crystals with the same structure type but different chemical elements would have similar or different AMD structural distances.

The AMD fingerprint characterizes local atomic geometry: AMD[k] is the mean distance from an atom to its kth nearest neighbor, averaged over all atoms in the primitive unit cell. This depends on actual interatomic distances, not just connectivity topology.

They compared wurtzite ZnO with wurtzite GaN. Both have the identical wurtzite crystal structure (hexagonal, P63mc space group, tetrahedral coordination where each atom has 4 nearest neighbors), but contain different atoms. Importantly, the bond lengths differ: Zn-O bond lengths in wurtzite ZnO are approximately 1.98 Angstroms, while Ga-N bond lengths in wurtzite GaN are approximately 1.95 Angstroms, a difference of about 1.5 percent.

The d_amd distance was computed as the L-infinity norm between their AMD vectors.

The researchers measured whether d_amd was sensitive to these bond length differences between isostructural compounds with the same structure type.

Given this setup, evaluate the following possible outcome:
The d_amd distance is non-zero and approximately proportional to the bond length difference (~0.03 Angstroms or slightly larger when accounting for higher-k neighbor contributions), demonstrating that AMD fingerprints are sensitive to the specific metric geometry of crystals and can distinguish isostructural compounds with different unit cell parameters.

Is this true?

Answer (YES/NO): NO